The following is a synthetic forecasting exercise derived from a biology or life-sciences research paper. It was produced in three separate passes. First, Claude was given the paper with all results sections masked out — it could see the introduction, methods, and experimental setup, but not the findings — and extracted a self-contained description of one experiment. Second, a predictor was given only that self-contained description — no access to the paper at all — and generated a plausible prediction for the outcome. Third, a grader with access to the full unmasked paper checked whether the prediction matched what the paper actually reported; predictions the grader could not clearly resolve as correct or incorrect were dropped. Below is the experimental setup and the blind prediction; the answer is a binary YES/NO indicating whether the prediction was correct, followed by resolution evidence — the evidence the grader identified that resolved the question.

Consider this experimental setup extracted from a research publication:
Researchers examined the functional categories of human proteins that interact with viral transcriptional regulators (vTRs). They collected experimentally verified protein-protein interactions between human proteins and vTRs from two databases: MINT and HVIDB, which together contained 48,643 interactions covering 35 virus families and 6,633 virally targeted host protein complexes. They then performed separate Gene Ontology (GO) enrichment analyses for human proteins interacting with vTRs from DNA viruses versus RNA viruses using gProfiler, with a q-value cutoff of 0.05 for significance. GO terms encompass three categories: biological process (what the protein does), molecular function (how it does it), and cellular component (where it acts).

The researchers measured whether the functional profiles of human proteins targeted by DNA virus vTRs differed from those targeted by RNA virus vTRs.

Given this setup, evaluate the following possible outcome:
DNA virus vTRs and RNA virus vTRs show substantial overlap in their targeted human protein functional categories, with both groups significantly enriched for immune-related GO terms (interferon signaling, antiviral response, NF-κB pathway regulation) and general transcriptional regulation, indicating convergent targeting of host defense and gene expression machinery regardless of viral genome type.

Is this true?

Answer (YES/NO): NO